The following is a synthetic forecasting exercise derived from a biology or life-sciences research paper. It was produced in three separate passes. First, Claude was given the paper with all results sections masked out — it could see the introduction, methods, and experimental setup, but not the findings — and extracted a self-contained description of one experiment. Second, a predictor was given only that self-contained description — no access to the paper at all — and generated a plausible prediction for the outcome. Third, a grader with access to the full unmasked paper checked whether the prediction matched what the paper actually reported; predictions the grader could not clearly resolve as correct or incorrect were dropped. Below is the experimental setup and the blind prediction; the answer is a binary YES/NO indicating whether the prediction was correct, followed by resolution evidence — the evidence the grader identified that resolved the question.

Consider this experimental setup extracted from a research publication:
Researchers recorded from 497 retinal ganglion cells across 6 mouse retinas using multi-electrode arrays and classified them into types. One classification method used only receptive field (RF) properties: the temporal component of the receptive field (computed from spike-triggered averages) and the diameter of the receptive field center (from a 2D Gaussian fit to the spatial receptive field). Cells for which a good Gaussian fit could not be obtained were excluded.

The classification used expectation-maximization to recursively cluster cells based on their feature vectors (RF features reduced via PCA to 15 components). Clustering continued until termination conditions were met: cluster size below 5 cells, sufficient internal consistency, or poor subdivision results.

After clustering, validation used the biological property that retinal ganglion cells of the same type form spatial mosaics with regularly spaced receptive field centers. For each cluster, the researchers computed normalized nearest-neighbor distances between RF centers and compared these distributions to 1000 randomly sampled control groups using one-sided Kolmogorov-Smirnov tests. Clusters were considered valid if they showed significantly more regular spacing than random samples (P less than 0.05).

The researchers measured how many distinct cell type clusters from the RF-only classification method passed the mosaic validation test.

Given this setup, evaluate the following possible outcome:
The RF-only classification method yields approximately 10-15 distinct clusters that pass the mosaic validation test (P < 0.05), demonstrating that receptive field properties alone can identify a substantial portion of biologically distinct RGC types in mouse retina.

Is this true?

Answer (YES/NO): NO